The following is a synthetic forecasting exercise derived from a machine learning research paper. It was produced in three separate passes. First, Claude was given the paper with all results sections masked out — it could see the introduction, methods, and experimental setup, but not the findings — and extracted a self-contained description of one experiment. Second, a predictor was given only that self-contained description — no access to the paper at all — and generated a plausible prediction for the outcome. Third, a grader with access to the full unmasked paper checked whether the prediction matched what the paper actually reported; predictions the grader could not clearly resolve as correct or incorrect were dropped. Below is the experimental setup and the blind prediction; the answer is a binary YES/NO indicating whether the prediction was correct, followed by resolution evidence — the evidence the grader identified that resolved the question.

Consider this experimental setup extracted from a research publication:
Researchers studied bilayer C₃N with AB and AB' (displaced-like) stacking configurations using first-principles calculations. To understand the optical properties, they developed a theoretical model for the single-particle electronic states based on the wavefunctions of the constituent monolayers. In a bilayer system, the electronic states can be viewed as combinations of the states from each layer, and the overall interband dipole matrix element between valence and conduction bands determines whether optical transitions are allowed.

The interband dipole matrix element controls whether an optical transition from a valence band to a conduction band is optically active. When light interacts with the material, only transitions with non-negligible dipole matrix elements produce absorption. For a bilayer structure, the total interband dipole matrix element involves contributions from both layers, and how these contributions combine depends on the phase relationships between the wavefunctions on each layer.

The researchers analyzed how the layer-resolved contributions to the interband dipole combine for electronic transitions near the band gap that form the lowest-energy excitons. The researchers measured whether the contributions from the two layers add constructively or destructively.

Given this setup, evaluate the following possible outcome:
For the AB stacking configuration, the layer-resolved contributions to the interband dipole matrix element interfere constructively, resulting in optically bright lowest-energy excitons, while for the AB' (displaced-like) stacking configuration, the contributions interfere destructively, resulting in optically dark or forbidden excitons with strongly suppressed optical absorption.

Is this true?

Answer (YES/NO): NO